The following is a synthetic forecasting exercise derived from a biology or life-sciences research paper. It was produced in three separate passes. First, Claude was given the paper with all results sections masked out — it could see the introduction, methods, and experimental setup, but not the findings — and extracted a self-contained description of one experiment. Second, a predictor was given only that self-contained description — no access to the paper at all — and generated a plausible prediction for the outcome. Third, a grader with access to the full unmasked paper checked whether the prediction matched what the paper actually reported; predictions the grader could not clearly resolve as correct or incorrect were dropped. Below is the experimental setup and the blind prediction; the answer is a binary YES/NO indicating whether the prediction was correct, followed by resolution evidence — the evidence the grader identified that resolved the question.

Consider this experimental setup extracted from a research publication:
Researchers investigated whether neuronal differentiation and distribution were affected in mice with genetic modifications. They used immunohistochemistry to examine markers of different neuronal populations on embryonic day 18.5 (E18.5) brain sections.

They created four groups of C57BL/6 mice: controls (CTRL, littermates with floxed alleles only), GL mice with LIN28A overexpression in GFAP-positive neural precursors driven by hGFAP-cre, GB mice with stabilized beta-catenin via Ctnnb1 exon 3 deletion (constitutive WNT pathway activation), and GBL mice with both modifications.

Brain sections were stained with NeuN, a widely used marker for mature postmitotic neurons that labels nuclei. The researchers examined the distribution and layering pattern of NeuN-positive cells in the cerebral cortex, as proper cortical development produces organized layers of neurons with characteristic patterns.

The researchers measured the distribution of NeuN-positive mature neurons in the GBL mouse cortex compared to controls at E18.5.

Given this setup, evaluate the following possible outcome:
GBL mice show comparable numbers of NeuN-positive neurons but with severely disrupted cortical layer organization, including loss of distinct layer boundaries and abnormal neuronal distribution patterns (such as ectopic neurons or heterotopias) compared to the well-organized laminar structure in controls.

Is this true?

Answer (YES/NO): YES